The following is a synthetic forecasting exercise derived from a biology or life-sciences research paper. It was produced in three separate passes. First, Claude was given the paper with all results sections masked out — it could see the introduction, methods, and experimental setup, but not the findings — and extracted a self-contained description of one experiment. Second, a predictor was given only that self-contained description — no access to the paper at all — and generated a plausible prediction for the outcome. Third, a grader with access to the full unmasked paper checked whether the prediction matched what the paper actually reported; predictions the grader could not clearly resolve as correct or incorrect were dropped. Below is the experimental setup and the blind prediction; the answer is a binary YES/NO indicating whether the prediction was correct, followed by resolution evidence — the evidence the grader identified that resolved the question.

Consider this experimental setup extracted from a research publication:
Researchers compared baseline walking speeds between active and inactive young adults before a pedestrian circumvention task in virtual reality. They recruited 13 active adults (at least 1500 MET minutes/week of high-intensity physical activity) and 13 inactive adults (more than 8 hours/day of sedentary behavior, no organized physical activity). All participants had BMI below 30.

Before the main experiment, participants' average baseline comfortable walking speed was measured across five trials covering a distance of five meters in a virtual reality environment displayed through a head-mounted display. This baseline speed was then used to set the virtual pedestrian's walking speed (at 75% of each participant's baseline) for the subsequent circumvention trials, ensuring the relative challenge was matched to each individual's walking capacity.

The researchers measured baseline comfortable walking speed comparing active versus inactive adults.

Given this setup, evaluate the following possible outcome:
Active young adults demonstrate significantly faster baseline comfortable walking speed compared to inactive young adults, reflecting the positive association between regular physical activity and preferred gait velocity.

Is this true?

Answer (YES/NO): NO